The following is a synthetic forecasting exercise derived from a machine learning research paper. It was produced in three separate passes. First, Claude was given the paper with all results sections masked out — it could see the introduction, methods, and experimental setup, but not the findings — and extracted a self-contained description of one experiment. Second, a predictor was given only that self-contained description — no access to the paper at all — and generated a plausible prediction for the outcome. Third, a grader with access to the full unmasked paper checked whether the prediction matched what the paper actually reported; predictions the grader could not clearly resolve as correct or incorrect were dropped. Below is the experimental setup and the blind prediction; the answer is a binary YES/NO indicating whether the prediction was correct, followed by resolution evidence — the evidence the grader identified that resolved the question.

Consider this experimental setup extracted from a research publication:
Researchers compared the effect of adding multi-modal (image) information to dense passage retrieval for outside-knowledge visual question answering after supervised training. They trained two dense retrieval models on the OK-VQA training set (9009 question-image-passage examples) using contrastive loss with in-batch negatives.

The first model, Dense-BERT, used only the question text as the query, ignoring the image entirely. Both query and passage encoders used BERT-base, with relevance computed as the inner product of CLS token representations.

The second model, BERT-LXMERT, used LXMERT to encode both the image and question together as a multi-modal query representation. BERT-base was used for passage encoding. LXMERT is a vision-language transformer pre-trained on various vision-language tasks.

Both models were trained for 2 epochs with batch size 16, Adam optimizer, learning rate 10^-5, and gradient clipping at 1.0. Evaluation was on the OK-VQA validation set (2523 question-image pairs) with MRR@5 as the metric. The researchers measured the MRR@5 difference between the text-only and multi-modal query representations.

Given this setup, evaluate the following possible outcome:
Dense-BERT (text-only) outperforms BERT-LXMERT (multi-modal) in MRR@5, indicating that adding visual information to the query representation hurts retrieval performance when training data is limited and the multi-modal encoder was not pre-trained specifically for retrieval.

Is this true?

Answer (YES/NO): NO